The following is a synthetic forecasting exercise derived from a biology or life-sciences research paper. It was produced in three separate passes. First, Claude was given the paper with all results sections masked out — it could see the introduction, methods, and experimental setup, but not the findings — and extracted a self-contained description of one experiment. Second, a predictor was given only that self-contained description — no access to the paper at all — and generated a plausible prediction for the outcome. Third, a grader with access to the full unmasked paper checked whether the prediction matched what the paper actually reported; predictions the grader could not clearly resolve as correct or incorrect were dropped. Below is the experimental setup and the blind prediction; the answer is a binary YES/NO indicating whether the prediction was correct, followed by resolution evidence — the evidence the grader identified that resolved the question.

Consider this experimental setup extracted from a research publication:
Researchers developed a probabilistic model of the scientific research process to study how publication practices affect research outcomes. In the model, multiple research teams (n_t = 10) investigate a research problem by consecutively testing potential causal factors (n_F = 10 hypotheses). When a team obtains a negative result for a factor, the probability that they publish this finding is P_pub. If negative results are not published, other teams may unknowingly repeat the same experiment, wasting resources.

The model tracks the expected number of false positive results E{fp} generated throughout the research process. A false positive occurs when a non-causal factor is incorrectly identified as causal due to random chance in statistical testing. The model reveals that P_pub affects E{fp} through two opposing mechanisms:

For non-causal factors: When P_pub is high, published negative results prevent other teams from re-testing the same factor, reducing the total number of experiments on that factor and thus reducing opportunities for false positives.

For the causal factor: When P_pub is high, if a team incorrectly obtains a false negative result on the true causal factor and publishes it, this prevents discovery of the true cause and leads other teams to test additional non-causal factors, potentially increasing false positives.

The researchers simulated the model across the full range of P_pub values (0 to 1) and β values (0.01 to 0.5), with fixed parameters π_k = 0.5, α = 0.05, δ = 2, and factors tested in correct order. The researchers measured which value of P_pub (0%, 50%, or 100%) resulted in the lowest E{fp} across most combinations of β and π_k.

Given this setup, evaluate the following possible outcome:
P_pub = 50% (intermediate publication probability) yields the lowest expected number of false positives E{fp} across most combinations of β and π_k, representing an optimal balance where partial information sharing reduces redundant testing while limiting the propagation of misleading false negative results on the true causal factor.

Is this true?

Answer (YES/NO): NO